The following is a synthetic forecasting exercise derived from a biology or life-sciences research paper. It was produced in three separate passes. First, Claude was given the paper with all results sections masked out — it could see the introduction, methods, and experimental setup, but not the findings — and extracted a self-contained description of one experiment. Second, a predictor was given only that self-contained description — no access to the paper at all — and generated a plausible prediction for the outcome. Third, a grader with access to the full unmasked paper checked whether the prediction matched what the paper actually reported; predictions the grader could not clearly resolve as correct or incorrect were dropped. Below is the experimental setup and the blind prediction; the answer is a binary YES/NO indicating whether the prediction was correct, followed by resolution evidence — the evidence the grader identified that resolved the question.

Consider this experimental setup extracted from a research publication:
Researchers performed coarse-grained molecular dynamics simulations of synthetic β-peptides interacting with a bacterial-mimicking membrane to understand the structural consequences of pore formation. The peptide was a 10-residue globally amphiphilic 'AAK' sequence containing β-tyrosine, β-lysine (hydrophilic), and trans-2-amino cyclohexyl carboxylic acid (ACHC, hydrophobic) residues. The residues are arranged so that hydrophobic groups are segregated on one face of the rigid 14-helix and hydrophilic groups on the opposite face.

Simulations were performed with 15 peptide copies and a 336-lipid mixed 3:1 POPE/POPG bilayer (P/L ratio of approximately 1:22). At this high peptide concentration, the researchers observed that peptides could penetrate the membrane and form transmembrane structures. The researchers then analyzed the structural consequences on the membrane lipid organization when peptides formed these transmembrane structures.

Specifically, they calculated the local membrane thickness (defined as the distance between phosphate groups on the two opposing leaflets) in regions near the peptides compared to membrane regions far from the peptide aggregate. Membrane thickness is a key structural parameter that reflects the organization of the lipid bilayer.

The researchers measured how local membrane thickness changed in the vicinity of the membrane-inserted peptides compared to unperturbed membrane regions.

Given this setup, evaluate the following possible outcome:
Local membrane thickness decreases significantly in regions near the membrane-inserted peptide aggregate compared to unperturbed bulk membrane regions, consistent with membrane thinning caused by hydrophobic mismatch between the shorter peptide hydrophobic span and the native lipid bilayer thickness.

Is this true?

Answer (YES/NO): YES